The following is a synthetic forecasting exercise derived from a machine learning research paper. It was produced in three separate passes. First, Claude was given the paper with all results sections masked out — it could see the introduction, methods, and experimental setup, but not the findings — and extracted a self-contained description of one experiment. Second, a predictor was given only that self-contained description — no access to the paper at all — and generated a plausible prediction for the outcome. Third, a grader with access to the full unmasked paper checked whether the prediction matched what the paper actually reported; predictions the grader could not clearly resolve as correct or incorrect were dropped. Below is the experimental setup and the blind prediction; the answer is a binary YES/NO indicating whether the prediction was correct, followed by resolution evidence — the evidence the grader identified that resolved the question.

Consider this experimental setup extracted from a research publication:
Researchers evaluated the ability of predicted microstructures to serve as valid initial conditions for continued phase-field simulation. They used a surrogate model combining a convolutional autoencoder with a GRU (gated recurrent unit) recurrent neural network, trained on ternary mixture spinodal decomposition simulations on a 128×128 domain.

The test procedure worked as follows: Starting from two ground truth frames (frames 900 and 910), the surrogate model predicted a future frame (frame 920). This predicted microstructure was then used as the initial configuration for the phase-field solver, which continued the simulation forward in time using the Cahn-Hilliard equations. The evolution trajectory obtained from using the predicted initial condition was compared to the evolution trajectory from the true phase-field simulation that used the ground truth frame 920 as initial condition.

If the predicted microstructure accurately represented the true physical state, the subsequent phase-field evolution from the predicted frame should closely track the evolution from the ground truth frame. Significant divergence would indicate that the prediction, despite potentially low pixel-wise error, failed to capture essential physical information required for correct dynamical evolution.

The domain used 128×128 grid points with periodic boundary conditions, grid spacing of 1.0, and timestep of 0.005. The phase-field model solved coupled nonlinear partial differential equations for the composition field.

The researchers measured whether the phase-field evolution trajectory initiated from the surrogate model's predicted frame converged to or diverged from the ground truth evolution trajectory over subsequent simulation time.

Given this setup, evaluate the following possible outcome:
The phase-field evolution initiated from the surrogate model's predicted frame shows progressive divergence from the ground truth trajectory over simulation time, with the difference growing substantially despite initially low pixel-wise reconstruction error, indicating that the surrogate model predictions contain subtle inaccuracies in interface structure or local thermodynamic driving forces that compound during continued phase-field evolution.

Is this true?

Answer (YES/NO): NO